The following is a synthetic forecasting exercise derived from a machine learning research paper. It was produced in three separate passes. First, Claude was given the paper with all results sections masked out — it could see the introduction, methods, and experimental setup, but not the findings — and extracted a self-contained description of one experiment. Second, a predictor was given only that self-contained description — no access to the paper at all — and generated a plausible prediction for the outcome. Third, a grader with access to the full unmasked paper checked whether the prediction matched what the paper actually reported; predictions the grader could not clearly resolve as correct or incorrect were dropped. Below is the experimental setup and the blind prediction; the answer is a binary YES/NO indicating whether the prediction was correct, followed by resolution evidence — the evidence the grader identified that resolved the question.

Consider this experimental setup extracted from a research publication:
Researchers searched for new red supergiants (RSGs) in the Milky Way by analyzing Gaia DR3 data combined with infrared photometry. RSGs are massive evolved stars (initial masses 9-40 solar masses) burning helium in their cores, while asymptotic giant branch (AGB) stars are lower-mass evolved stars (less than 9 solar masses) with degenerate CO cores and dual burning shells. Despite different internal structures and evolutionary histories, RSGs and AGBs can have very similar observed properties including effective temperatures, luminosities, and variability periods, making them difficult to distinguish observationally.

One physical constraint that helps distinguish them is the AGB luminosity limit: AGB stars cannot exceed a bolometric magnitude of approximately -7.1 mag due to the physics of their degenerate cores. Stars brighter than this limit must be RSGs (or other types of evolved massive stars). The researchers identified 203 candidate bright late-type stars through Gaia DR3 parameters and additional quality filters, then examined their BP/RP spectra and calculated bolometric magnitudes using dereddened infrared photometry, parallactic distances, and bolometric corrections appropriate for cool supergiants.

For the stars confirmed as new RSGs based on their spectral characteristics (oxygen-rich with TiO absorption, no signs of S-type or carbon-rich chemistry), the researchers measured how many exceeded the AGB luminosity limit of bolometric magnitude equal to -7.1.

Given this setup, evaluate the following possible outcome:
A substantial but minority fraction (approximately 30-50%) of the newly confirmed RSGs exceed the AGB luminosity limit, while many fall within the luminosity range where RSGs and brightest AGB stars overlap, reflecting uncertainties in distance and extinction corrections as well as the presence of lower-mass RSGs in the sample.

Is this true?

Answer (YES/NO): YES